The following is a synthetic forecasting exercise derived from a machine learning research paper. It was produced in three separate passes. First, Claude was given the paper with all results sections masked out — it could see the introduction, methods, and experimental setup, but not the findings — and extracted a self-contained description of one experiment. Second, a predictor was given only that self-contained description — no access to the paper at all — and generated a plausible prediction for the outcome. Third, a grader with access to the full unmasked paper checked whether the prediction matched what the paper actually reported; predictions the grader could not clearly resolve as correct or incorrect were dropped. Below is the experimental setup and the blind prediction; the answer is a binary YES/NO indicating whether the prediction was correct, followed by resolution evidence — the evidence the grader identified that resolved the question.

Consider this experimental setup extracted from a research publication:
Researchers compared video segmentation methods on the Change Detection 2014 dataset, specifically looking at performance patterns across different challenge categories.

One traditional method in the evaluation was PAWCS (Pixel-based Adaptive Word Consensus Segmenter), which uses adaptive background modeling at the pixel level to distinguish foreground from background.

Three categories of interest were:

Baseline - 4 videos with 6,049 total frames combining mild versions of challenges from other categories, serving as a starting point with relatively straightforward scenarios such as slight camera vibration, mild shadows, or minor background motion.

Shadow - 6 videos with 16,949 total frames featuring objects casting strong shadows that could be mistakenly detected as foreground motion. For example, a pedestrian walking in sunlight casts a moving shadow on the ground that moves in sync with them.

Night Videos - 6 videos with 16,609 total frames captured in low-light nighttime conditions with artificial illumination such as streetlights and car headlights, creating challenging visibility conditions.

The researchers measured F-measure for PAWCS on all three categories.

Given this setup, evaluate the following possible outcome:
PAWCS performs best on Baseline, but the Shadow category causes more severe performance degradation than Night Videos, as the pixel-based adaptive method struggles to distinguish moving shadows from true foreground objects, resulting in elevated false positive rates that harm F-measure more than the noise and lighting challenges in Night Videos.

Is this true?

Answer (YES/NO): NO